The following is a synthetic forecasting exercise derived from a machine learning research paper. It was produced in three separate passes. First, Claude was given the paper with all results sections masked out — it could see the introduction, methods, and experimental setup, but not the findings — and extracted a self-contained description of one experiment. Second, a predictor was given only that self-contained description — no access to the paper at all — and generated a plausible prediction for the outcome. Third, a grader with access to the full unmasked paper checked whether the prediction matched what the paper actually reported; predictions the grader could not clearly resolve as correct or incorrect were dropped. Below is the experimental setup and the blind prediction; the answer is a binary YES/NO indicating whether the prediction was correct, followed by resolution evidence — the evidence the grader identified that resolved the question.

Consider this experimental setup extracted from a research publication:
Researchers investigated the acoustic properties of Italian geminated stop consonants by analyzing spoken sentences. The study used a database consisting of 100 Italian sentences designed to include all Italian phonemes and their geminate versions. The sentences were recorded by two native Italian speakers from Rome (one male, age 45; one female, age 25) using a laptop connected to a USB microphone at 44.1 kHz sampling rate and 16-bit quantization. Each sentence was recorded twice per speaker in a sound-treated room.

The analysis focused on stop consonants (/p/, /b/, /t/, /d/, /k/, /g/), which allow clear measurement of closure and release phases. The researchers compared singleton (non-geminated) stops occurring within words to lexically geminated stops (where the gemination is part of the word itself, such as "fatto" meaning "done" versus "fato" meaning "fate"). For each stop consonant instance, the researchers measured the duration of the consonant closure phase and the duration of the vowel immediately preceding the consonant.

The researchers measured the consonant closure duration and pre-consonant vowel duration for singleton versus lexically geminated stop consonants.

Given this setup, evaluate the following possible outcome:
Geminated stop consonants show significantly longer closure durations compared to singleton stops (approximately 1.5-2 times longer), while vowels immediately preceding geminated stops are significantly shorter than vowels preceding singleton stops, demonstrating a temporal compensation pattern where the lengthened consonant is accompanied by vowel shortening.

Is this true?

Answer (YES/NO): NO